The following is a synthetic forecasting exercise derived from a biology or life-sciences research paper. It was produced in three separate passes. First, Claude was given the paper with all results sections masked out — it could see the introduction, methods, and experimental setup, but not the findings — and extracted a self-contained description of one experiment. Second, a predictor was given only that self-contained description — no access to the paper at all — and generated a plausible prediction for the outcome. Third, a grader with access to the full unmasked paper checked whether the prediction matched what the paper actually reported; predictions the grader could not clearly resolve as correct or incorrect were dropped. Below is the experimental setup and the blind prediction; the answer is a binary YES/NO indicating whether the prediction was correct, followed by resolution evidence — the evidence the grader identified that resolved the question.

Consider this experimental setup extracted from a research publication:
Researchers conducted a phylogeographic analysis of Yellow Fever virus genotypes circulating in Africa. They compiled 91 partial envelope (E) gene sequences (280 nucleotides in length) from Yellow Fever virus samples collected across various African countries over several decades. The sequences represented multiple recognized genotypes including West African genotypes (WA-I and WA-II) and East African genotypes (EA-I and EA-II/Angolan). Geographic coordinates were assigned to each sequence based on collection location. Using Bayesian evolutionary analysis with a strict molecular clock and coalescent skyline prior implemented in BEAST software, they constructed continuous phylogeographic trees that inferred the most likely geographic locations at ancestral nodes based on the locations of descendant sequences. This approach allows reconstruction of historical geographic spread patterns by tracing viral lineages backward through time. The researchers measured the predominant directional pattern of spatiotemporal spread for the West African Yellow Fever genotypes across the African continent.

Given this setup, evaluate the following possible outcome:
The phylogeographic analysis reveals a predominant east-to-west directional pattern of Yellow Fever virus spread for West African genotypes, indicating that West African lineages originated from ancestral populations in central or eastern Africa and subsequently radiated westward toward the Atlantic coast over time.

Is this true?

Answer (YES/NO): NO